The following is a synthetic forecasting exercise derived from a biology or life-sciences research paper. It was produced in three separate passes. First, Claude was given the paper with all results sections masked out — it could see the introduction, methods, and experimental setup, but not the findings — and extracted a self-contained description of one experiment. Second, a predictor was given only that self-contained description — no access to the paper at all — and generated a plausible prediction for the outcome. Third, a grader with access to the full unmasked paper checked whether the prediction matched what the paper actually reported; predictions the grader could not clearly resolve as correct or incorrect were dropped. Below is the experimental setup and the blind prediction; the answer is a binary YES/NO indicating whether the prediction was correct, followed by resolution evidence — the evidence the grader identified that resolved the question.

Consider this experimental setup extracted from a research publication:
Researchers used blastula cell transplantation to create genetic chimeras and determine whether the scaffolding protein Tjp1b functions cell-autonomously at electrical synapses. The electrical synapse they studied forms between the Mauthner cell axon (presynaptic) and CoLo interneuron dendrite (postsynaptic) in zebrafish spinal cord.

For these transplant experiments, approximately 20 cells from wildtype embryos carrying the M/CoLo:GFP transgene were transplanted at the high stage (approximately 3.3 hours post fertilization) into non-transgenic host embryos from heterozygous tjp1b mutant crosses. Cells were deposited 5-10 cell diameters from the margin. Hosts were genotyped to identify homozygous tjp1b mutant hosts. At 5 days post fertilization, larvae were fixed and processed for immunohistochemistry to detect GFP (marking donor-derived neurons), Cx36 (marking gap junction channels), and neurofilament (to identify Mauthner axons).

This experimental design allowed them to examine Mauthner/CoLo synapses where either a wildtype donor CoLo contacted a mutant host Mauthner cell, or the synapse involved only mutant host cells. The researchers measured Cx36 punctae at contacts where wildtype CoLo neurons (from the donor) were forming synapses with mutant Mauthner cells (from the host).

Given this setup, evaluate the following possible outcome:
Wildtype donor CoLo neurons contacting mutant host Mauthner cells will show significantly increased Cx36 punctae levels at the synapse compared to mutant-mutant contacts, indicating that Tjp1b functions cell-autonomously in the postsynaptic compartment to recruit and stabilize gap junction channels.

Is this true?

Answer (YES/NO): YES